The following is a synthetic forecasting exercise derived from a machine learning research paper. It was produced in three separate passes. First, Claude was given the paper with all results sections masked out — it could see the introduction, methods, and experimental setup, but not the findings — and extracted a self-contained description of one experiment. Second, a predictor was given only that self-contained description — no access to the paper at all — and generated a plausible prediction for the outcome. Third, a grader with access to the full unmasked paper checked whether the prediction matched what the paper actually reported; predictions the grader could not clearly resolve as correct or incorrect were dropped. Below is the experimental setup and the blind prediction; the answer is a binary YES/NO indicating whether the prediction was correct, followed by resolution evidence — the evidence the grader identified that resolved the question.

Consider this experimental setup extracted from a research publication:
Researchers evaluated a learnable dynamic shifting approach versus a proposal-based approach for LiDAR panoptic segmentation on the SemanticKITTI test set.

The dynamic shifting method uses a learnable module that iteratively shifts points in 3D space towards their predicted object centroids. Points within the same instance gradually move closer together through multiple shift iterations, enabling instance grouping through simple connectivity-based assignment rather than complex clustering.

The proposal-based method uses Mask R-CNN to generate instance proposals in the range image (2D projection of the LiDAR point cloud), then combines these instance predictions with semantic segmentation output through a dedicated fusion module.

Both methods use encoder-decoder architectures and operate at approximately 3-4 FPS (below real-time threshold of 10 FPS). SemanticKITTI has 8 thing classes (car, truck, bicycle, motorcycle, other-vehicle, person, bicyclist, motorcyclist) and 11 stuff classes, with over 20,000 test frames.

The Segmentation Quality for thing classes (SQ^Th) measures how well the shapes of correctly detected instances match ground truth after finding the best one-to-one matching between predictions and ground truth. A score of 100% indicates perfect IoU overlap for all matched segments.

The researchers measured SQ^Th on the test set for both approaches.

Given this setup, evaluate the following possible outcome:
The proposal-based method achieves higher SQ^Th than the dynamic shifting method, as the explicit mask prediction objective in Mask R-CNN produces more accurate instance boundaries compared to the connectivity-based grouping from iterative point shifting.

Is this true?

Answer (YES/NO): YES